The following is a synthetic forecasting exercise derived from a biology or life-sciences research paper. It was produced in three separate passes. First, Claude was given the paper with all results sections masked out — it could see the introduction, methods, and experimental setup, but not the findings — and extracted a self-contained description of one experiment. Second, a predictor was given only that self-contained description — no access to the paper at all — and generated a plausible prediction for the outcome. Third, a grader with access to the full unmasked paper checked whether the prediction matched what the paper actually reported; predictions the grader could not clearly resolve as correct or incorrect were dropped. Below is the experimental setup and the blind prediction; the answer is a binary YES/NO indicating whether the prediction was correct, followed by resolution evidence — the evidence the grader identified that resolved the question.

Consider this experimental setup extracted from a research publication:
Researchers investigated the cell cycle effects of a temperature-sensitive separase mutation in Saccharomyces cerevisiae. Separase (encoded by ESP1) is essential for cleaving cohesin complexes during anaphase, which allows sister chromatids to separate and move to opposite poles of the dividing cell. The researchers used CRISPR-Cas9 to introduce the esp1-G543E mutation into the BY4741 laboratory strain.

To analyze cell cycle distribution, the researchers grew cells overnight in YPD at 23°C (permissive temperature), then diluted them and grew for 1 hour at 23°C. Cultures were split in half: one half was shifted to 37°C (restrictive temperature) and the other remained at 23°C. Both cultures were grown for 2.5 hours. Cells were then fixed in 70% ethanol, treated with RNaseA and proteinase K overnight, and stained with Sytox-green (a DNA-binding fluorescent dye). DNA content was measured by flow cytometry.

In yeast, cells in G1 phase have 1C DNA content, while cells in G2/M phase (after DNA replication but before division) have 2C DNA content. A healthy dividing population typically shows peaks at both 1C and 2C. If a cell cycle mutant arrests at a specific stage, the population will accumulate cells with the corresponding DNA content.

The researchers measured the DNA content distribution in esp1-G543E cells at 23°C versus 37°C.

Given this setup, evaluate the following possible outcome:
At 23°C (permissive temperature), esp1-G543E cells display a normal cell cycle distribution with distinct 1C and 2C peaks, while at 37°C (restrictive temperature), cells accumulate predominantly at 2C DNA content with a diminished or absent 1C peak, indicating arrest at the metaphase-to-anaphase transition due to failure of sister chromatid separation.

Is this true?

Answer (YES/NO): NO